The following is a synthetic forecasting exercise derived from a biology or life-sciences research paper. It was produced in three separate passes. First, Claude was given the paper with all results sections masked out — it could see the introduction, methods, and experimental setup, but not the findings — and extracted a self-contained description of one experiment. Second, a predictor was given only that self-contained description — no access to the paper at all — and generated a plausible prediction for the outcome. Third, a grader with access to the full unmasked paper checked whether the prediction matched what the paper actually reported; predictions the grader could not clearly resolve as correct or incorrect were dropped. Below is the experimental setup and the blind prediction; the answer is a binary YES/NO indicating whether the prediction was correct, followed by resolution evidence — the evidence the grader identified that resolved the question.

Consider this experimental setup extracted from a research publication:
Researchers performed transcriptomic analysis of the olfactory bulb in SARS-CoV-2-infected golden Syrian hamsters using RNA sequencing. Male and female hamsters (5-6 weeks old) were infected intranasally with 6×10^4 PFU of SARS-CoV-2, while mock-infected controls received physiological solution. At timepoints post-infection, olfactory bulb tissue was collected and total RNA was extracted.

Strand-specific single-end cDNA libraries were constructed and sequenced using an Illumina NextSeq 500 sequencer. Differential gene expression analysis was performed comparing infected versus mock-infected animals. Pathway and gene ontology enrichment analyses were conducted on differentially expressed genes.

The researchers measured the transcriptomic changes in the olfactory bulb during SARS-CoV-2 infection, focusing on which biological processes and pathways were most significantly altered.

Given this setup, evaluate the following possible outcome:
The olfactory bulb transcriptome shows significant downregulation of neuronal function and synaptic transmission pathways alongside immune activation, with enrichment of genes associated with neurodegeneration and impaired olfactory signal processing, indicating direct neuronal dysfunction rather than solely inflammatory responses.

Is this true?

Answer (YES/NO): NO